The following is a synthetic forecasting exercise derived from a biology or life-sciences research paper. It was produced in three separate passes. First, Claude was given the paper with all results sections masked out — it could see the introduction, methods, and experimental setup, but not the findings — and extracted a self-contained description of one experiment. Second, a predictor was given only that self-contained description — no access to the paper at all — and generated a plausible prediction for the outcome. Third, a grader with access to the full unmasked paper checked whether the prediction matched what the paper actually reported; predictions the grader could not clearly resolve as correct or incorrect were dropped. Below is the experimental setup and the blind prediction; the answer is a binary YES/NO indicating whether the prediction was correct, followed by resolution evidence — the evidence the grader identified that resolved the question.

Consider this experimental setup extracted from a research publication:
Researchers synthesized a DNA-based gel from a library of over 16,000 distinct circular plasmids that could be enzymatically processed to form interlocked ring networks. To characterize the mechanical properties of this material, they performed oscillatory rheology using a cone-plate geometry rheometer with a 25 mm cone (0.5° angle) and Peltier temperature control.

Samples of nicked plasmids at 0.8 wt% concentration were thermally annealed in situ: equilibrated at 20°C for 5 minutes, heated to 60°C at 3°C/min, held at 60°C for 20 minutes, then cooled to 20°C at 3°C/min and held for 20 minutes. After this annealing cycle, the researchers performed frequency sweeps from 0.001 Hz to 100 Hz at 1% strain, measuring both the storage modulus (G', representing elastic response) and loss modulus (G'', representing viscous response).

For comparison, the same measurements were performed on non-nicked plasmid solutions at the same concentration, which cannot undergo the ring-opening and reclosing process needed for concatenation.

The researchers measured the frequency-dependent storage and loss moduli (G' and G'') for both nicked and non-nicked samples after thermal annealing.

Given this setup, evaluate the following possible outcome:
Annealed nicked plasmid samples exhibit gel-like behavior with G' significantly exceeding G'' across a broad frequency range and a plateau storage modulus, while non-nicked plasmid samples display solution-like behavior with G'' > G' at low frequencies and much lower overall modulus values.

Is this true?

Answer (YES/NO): NO